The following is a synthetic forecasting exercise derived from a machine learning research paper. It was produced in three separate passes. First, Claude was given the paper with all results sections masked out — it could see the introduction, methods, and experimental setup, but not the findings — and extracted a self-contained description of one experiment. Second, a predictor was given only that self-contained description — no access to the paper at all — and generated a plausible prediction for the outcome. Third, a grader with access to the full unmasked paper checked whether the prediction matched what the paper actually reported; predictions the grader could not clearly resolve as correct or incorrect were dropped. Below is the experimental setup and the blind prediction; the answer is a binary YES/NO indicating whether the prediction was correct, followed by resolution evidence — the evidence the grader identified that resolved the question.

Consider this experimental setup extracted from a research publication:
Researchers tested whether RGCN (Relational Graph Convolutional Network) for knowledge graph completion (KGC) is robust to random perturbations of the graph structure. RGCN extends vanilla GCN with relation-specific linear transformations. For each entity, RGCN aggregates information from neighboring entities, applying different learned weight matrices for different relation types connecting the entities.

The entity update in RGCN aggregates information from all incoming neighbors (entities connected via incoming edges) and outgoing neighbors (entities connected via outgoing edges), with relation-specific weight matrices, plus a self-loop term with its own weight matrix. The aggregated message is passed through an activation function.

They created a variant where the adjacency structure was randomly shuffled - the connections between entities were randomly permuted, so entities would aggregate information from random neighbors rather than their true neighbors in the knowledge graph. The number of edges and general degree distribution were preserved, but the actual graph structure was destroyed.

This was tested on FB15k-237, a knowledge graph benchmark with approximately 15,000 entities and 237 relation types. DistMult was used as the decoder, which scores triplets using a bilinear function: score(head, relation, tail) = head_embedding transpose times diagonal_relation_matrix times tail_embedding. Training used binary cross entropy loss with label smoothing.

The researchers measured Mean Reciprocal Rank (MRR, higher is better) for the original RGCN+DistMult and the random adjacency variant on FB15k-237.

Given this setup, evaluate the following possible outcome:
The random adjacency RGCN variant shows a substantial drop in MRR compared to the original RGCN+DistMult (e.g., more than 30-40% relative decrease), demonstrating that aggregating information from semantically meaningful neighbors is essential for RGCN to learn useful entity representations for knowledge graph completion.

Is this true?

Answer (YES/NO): NO